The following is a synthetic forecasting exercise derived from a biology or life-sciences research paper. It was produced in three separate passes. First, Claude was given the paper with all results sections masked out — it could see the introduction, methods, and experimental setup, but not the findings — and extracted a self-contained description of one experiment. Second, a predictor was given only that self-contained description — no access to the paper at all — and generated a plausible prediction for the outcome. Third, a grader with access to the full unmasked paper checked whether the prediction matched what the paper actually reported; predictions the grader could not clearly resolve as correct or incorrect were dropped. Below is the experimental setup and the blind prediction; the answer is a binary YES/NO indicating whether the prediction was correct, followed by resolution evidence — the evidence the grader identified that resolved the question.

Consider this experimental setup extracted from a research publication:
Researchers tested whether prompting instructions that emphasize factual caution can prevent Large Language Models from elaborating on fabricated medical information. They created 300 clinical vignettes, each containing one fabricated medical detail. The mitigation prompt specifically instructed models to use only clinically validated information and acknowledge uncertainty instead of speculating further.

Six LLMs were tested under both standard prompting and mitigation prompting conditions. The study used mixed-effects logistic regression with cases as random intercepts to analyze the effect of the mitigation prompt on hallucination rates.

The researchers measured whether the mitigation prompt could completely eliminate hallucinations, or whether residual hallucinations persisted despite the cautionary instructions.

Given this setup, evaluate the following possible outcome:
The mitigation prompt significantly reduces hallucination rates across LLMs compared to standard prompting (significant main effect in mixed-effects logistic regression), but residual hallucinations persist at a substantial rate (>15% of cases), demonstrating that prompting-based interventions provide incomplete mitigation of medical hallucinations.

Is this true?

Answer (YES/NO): YES